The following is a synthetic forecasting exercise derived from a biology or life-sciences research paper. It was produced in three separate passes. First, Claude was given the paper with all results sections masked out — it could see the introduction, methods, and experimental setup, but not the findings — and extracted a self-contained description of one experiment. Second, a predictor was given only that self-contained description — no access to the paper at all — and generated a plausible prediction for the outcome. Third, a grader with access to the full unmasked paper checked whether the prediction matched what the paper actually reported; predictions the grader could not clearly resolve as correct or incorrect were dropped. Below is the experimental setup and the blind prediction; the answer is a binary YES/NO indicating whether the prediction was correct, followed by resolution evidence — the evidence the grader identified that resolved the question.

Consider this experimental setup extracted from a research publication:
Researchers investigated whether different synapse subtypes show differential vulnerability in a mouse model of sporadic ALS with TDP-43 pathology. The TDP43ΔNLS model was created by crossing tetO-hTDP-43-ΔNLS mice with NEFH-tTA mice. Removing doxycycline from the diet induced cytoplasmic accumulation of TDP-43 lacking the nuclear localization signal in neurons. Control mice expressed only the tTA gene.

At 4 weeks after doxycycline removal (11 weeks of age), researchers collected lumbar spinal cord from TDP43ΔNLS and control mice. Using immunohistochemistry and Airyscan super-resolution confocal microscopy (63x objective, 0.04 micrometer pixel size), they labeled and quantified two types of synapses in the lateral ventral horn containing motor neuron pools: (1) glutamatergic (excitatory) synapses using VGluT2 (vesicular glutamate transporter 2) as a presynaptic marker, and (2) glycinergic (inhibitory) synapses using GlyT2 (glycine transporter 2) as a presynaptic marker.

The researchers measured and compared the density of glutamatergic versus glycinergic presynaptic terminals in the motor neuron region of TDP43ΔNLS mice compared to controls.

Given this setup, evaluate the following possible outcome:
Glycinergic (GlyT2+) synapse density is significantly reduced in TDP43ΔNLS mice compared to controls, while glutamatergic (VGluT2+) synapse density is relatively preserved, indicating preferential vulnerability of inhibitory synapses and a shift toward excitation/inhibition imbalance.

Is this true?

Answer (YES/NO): NO